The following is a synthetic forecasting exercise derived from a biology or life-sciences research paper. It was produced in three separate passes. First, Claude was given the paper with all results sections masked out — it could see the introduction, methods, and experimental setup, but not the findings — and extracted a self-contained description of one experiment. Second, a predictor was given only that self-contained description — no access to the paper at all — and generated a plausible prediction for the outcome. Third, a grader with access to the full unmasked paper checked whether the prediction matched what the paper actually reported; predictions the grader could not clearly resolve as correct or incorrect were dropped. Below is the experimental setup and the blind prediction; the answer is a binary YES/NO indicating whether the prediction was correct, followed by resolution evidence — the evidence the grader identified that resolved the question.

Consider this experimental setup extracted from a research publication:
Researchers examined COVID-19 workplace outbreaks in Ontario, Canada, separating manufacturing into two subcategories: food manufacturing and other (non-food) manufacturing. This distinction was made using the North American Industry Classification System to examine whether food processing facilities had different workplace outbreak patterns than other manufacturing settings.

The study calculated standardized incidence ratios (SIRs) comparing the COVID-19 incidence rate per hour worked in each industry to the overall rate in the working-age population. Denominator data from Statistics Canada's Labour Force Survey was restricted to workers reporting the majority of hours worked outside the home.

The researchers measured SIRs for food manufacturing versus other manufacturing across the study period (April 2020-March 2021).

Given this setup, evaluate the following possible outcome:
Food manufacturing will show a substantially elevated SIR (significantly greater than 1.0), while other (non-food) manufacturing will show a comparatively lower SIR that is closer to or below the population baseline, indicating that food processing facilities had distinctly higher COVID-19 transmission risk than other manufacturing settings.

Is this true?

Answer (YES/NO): NO